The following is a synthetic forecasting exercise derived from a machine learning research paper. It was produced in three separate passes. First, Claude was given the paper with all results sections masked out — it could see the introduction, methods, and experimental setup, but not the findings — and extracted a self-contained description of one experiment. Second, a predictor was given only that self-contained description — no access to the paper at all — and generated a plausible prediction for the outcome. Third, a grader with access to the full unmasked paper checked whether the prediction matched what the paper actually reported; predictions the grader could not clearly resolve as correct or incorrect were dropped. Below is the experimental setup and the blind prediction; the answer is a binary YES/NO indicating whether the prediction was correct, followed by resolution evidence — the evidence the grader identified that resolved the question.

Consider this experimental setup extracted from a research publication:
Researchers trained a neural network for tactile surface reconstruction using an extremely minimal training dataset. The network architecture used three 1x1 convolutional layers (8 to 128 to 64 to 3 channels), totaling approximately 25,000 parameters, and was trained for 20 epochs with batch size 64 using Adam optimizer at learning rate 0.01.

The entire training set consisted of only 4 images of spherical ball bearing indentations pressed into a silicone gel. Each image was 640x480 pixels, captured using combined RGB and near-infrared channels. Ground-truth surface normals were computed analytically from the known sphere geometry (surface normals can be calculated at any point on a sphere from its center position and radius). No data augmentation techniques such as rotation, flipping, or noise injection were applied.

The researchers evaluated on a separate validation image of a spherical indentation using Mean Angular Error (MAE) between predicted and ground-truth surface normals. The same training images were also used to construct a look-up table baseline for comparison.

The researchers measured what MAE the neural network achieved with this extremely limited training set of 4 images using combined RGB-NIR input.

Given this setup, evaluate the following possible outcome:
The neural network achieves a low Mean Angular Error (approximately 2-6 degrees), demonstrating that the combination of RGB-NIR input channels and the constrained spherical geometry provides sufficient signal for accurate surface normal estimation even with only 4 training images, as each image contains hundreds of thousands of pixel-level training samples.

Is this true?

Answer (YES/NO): YES